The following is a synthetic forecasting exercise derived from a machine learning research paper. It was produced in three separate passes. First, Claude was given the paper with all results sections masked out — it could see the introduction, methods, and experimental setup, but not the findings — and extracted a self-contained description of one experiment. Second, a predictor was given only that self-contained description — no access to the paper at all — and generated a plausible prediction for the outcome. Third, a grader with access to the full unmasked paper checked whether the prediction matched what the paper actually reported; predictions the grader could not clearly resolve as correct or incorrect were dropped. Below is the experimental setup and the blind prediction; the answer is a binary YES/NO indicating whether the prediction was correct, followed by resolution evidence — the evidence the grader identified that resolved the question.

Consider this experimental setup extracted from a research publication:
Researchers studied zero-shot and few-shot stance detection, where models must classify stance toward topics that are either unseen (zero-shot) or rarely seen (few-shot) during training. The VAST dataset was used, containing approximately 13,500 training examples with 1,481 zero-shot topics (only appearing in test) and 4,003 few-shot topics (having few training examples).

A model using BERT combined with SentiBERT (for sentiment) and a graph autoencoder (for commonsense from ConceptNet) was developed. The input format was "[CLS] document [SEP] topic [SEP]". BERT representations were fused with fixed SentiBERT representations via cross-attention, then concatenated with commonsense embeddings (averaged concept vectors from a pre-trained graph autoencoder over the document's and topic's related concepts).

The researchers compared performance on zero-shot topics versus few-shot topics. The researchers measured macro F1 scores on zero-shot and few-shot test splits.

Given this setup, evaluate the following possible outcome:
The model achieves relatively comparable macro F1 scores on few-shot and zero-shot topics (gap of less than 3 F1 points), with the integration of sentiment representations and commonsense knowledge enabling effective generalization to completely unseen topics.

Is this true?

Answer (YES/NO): YES